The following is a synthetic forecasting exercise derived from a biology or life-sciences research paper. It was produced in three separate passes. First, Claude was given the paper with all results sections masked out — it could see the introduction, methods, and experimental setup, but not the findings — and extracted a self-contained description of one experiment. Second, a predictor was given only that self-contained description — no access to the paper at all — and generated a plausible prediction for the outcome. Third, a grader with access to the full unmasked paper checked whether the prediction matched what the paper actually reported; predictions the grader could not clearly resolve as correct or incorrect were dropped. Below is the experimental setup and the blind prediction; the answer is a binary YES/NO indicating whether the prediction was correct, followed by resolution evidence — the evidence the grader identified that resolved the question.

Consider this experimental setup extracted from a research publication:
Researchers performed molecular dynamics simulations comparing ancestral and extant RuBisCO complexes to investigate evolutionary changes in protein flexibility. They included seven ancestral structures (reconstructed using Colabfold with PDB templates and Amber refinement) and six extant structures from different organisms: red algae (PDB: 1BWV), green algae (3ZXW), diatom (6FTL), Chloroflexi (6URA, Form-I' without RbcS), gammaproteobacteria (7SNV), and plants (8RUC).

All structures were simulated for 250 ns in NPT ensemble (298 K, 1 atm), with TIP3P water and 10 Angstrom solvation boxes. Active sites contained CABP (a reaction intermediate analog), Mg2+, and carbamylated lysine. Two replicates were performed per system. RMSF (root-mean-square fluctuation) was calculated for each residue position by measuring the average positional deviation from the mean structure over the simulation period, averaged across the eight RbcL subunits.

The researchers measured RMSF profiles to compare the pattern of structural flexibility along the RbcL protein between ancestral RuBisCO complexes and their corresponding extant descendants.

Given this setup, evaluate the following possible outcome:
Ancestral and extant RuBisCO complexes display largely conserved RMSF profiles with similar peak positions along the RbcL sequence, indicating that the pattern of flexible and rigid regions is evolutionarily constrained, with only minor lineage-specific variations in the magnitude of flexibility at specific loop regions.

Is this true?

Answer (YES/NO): NO